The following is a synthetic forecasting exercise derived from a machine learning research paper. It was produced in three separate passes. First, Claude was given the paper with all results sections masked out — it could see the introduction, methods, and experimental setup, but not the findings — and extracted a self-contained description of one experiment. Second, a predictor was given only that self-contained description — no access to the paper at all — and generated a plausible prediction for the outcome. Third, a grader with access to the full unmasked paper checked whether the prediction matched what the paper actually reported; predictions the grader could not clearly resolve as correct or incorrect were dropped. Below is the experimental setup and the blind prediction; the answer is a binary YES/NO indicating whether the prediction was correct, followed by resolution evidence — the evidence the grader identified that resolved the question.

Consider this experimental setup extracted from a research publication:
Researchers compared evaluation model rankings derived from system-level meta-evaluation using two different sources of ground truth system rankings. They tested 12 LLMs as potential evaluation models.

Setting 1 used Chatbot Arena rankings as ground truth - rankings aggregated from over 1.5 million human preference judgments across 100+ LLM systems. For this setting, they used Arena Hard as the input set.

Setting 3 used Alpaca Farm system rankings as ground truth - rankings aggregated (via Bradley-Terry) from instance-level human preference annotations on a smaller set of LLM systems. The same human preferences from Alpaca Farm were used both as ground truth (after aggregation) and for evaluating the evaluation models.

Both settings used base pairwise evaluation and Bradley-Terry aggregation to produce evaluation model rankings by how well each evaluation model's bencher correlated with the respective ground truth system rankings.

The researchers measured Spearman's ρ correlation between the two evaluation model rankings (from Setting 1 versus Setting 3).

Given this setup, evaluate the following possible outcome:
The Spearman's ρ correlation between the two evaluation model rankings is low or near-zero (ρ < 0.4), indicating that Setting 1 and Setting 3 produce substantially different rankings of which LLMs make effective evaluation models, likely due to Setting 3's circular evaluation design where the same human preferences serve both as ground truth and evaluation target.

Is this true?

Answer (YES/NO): NO